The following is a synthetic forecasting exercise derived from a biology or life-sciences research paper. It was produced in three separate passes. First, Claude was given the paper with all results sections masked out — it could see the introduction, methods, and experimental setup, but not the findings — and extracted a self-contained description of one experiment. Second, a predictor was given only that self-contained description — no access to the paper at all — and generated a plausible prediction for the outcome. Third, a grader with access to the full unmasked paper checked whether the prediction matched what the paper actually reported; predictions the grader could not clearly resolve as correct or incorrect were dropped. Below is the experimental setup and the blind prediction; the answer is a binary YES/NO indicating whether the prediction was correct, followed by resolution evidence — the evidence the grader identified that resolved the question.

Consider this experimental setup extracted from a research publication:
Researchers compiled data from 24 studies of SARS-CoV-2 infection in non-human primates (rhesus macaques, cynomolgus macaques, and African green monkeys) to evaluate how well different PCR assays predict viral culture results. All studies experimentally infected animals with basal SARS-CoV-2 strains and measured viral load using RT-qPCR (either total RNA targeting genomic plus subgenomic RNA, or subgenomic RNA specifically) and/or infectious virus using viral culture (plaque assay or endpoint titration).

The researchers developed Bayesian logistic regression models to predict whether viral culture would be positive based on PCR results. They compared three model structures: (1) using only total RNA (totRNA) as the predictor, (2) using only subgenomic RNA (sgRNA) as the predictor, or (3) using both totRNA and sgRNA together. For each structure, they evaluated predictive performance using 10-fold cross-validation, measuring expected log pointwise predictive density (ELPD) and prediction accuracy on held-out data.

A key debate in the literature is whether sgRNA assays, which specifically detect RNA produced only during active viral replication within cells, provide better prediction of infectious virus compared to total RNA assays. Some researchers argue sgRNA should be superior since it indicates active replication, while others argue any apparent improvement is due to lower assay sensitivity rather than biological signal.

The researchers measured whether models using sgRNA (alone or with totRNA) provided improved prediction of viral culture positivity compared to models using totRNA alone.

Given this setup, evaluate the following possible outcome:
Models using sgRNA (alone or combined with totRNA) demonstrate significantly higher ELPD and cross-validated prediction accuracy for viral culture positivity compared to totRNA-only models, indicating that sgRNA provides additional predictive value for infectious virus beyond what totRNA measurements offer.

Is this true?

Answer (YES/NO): NO